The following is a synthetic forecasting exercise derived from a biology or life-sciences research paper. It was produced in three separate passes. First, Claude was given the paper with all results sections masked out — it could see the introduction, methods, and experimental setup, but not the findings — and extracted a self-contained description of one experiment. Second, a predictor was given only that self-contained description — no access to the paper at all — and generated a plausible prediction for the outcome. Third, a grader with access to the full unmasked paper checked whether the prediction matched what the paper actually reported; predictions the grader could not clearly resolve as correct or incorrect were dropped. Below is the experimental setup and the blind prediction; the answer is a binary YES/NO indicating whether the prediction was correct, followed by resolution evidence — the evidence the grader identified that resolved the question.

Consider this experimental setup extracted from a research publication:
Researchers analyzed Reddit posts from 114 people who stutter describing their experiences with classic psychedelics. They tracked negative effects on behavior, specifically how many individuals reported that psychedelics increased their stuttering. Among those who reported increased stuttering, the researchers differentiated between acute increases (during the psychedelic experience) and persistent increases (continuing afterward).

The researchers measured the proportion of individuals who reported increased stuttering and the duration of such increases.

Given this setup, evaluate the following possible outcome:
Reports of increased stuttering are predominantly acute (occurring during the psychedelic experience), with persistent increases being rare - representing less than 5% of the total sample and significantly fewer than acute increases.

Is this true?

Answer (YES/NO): YES